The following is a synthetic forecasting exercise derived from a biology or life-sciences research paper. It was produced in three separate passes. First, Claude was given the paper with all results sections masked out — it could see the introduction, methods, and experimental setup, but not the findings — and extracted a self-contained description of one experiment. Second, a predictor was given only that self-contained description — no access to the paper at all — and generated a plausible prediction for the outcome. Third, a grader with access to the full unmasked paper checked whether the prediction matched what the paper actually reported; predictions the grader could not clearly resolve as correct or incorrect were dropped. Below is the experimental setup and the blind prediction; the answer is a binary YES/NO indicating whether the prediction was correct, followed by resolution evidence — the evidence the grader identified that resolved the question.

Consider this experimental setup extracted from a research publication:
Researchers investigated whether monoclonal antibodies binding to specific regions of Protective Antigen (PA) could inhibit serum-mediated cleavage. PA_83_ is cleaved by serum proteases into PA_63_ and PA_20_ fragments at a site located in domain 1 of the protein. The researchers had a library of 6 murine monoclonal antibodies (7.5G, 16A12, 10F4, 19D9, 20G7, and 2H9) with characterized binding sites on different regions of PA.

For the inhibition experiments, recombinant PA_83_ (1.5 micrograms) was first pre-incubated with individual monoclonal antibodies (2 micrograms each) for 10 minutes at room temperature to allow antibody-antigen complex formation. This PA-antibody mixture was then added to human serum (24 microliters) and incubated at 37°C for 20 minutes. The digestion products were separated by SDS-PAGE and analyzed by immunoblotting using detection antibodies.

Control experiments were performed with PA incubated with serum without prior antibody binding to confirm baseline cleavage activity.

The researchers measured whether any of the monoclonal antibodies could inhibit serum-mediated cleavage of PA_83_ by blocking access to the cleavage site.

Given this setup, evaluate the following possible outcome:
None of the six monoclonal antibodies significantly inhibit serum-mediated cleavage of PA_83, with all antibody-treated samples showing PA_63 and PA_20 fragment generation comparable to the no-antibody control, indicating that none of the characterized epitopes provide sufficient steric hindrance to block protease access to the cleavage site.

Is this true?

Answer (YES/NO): NO